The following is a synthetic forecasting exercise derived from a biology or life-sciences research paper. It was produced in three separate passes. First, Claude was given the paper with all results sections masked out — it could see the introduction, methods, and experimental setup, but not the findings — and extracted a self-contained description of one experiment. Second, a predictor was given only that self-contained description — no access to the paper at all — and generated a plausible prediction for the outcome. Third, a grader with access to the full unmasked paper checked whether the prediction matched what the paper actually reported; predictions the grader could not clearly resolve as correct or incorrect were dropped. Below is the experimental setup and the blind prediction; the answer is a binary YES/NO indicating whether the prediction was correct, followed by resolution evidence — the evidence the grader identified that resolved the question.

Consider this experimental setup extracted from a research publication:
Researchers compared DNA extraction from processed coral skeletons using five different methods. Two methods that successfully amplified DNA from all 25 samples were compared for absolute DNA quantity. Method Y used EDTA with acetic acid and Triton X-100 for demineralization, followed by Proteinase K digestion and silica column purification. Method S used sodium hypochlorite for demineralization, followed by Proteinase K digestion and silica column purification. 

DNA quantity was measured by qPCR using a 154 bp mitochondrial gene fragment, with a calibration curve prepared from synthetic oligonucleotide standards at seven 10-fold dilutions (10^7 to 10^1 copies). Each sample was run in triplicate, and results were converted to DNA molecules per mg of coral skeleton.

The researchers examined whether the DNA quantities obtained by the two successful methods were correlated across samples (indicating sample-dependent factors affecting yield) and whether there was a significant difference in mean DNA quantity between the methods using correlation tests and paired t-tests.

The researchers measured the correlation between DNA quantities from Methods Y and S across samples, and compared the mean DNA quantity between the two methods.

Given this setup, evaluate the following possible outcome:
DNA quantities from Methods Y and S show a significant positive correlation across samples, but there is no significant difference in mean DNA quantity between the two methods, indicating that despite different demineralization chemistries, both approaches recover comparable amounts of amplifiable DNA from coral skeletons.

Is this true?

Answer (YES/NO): NO